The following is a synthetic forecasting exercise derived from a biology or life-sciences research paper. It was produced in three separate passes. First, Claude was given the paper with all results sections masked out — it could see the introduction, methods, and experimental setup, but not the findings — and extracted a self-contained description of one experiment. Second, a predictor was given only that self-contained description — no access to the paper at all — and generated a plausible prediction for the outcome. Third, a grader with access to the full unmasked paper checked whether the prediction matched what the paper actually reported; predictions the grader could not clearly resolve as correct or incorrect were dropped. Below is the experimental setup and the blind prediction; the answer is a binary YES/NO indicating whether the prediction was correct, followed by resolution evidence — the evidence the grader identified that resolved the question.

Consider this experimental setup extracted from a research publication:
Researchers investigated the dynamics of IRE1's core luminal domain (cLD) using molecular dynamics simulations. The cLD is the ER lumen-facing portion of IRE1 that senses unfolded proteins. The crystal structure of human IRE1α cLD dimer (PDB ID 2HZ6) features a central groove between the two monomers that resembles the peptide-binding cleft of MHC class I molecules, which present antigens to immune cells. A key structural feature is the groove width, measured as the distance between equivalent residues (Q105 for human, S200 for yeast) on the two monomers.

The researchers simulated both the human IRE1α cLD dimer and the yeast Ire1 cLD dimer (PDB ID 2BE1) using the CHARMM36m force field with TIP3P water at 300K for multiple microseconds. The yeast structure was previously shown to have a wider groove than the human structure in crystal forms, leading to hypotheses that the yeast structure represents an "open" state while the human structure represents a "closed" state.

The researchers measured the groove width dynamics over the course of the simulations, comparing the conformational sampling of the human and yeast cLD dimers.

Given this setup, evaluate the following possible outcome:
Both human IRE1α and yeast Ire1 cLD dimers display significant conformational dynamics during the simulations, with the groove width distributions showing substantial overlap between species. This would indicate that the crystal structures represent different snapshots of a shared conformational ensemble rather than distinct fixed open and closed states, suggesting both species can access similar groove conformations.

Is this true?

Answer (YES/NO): NO